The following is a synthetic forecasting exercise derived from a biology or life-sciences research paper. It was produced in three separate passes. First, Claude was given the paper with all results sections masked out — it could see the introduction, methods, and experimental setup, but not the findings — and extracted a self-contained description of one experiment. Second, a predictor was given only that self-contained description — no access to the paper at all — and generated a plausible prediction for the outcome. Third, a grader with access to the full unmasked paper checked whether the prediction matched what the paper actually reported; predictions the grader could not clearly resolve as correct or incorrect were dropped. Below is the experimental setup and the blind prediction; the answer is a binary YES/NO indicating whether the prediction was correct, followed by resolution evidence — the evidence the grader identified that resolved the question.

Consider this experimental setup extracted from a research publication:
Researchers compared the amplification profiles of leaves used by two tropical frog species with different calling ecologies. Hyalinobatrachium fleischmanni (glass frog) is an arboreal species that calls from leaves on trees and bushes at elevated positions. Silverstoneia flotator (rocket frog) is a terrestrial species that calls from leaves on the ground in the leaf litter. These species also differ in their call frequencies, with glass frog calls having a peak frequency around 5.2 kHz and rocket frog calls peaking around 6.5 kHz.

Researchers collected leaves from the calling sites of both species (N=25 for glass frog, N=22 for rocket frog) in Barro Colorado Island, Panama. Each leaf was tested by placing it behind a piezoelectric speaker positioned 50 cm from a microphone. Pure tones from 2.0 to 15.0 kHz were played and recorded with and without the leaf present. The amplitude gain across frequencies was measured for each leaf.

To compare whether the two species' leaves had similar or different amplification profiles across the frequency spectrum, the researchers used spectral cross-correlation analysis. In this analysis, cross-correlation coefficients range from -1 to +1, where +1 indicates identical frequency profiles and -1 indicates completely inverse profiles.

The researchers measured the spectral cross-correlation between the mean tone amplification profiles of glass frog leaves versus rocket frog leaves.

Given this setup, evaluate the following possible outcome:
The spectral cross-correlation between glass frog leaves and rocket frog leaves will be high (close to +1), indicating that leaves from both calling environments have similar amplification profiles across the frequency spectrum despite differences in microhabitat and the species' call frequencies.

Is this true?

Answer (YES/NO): YES